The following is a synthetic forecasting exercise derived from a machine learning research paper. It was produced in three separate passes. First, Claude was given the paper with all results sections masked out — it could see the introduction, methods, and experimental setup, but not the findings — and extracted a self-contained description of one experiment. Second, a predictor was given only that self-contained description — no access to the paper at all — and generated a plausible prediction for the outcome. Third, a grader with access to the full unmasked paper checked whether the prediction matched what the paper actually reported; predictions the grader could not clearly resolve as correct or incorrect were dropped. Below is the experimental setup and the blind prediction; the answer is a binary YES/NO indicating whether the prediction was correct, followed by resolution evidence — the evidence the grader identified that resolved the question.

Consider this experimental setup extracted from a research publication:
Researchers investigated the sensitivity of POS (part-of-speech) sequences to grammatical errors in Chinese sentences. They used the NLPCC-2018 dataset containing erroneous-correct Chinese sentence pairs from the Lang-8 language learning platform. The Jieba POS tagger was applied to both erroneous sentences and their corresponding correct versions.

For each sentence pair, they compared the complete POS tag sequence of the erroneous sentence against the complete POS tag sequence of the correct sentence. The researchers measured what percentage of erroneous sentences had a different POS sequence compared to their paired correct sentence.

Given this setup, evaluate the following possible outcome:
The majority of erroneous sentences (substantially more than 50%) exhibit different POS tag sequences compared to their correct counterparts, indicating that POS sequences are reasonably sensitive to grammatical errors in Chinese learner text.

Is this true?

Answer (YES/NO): YES